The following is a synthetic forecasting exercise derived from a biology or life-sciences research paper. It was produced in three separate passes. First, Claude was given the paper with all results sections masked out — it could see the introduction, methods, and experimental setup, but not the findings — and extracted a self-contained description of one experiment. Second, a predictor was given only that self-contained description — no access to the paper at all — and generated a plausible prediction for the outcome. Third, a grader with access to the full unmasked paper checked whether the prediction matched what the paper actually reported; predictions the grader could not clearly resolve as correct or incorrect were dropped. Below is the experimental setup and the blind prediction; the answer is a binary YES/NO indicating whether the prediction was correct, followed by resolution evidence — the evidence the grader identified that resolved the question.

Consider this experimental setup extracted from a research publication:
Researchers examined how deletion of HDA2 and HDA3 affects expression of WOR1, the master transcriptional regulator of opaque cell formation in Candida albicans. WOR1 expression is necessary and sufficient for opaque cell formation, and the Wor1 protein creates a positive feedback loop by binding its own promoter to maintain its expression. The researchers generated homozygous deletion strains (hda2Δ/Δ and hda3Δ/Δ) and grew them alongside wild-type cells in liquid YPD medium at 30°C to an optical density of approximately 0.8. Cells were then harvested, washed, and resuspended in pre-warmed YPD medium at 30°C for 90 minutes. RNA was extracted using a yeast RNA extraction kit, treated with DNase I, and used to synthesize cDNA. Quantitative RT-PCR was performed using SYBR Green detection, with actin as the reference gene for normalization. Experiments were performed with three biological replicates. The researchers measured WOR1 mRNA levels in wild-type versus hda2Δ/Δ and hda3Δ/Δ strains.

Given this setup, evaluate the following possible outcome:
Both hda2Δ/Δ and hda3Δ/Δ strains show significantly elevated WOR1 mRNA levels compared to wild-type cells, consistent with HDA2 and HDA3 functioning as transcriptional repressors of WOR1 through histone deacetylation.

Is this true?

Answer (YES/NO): YES